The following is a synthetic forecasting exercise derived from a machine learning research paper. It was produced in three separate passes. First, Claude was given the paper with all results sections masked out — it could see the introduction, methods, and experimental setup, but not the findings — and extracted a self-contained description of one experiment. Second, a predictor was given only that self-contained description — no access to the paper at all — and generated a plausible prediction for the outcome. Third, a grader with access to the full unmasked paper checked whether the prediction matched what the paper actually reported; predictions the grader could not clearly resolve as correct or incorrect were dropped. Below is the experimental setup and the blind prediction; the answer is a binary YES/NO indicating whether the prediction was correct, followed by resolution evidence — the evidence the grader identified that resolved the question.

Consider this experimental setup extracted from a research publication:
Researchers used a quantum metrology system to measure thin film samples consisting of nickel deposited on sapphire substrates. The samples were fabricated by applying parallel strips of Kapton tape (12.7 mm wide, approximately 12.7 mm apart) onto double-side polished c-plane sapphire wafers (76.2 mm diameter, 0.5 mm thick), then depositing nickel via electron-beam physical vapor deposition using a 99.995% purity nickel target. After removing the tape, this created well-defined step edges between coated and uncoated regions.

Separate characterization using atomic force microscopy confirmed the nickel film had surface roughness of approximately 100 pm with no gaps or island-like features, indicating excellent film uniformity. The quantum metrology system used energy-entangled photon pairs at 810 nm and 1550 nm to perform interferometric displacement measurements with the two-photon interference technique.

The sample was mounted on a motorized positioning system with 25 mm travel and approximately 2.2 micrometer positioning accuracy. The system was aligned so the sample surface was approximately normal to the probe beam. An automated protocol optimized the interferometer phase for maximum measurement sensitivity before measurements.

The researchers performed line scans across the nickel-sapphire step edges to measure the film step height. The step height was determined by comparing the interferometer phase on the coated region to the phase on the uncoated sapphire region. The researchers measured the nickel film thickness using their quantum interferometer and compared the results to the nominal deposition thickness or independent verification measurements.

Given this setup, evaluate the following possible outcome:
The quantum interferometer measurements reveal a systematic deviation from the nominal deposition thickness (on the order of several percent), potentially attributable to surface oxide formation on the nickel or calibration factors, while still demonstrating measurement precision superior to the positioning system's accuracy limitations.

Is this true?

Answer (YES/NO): NO